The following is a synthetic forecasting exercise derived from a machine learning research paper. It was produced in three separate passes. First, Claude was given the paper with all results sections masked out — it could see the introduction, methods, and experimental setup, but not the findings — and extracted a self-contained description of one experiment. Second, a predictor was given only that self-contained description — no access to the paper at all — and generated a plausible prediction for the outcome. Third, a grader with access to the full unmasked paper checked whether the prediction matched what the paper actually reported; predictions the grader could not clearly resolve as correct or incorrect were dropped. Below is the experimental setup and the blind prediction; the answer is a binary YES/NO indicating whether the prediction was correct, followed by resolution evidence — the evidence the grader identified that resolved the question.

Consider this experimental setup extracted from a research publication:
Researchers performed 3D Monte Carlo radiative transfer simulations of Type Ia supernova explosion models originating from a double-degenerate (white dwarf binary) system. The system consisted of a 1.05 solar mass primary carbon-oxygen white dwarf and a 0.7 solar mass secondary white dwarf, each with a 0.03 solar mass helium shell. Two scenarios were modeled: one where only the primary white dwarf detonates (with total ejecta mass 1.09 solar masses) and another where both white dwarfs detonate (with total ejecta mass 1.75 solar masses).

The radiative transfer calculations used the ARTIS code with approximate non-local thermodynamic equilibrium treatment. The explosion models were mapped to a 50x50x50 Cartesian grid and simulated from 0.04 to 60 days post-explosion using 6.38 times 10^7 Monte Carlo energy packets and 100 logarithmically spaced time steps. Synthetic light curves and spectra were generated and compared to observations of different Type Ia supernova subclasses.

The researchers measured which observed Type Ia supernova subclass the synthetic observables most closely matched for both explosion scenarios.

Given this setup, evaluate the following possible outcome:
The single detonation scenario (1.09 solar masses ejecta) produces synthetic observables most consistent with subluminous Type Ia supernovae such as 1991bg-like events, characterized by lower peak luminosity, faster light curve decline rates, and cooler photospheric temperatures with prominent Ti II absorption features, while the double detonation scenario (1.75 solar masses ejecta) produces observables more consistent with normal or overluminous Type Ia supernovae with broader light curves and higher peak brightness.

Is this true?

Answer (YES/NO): NO